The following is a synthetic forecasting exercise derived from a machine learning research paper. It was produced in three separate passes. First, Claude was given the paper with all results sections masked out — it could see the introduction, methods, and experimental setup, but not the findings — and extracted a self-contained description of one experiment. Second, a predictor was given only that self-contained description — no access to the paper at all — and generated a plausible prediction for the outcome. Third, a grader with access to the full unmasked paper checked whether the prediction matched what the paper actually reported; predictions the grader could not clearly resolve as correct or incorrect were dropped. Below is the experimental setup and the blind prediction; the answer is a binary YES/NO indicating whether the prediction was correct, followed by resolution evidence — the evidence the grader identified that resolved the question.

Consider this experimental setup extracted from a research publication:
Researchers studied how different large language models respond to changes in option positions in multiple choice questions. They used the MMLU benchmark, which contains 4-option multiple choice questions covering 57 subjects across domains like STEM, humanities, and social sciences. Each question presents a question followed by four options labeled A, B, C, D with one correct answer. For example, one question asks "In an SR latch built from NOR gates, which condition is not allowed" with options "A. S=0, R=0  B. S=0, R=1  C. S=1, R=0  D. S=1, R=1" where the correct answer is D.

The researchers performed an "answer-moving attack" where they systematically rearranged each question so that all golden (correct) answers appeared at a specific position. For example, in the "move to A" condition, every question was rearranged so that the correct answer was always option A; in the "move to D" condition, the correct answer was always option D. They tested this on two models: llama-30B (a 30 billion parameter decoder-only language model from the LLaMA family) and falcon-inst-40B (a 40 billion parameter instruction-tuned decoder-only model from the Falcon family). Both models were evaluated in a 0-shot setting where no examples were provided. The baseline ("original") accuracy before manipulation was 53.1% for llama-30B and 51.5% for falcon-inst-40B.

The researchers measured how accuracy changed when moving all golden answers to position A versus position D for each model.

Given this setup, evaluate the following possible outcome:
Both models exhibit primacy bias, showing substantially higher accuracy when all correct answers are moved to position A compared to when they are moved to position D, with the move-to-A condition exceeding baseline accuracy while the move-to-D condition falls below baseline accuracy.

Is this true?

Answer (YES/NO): NO